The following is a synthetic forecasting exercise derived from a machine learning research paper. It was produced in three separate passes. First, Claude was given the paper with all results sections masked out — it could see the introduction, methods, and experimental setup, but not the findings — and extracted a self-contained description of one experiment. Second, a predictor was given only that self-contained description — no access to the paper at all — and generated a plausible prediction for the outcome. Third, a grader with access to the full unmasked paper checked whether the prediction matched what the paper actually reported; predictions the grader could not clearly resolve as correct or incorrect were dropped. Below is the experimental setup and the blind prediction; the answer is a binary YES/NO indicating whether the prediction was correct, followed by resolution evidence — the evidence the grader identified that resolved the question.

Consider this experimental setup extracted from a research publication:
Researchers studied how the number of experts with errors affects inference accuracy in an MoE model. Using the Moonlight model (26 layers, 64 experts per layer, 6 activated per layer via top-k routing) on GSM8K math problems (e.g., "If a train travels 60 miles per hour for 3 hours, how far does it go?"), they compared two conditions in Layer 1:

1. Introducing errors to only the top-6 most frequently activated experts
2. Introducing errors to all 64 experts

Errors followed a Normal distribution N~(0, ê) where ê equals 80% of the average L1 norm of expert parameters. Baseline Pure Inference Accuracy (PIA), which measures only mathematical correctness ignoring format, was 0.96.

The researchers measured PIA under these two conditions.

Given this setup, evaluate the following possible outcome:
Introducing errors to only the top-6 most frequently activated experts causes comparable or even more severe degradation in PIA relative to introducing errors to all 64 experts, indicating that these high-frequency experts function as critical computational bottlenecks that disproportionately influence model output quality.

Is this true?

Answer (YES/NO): NO